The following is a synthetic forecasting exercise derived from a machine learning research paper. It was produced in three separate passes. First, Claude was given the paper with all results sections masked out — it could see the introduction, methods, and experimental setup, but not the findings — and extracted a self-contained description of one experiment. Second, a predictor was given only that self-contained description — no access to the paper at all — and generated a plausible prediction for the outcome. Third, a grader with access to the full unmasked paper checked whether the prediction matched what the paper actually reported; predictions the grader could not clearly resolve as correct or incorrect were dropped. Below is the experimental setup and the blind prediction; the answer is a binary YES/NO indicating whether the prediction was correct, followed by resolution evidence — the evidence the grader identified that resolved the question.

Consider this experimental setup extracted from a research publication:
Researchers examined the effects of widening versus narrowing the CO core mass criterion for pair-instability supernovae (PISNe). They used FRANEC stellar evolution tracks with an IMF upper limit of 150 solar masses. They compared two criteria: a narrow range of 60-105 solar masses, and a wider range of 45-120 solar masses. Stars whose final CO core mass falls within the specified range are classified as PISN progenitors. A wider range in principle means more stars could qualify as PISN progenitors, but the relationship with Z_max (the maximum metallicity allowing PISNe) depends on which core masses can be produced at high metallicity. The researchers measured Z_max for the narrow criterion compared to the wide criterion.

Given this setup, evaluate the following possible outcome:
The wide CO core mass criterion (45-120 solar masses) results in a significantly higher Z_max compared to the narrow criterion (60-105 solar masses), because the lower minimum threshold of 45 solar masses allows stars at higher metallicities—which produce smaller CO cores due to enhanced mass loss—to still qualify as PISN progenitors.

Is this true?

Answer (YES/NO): YES